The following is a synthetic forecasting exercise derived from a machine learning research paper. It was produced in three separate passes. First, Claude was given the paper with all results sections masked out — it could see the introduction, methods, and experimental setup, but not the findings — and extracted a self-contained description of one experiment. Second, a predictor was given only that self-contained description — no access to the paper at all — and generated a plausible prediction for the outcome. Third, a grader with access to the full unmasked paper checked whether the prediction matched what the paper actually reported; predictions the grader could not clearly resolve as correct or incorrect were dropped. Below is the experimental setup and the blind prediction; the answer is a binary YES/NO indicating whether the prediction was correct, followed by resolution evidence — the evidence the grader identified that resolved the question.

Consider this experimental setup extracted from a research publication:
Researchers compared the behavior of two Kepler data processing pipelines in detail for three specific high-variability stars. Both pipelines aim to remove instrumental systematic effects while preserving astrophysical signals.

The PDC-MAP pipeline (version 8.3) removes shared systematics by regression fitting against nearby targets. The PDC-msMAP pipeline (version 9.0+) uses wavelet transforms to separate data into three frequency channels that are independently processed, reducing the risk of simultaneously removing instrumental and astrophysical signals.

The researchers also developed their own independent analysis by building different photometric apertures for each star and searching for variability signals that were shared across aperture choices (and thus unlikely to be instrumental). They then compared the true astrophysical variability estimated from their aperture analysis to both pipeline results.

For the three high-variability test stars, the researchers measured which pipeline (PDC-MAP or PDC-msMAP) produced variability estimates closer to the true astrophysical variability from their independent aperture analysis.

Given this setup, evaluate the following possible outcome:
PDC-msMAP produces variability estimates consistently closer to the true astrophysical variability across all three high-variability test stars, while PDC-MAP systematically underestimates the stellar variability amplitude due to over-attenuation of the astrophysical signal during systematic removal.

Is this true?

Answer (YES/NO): NO